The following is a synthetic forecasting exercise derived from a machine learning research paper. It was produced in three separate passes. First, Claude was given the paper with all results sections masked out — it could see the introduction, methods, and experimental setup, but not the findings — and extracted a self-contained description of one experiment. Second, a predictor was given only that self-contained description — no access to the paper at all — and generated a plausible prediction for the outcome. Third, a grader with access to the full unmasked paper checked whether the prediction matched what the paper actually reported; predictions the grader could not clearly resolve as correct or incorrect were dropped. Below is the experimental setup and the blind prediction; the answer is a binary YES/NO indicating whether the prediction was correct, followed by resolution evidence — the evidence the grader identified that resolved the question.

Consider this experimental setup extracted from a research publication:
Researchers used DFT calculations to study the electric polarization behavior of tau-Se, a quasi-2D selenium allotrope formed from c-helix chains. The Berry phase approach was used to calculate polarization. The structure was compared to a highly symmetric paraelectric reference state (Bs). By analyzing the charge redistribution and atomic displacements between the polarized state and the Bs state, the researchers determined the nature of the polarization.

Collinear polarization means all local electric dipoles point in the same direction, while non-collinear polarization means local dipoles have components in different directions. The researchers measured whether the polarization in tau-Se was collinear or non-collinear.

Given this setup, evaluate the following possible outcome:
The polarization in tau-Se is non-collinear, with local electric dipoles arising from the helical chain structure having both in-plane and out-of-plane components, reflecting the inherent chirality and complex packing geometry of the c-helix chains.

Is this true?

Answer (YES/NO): YES